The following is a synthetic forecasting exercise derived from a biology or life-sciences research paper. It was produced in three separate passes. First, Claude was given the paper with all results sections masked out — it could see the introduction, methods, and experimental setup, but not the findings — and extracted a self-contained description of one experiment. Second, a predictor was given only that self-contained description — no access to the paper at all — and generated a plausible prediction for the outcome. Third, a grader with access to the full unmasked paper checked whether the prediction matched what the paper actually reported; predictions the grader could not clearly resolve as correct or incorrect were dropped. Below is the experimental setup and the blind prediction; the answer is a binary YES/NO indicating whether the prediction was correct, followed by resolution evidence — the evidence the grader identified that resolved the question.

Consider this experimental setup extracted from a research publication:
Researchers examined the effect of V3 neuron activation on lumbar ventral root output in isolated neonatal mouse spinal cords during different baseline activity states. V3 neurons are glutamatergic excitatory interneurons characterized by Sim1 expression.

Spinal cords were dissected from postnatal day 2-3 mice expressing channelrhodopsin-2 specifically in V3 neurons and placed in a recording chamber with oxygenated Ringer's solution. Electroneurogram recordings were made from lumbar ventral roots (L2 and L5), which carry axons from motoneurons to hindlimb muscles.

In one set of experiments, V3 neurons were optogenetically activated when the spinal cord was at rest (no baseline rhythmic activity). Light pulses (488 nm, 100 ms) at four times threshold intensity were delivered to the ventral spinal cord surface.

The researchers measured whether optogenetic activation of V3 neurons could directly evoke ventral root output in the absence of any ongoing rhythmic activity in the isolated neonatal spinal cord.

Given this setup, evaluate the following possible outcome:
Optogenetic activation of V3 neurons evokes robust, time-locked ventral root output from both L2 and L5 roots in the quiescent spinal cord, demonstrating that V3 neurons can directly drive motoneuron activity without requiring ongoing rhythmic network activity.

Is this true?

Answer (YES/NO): YES